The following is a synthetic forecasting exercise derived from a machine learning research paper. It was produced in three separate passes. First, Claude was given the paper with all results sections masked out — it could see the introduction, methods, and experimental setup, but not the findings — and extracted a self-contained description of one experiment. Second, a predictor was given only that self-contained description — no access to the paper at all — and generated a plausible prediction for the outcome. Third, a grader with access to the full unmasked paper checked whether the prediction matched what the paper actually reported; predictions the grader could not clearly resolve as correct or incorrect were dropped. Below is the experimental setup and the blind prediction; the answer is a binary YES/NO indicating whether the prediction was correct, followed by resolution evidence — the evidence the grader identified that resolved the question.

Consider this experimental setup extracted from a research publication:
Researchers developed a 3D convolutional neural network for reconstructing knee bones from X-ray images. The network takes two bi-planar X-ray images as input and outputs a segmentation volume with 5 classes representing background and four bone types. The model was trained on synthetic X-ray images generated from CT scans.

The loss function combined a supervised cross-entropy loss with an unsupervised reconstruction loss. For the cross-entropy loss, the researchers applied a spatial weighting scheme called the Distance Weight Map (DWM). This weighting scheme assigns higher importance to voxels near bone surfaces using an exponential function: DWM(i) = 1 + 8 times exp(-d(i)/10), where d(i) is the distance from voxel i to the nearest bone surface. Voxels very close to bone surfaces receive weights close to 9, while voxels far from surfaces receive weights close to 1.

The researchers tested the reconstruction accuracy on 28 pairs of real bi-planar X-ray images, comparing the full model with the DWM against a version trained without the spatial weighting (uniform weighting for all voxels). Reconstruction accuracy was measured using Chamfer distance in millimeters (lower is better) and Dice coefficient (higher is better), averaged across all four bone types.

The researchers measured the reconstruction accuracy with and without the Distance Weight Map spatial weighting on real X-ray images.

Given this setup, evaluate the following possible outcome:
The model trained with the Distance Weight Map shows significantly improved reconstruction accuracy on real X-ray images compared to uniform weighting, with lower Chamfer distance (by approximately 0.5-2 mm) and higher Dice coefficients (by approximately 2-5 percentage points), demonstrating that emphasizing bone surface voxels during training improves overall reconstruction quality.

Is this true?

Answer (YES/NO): NO